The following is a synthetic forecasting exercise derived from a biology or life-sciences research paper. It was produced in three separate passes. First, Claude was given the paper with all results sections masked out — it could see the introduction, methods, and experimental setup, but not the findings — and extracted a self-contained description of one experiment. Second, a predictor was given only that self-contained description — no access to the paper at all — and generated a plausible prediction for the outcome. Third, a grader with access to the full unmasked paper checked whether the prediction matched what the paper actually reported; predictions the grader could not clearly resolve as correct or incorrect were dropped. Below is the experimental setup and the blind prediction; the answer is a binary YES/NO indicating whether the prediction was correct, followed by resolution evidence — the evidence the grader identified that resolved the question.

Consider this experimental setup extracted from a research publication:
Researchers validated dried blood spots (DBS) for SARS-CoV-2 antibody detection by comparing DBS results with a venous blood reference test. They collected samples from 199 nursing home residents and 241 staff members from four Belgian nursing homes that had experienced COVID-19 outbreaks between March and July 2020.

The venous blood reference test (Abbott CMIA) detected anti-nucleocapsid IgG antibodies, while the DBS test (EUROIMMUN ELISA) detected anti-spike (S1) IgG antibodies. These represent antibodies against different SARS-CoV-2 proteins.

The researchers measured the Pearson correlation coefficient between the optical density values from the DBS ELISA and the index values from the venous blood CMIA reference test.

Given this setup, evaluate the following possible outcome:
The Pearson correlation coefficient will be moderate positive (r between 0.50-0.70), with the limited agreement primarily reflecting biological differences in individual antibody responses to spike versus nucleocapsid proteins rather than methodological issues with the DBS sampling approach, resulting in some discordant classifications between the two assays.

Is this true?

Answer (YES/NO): NO